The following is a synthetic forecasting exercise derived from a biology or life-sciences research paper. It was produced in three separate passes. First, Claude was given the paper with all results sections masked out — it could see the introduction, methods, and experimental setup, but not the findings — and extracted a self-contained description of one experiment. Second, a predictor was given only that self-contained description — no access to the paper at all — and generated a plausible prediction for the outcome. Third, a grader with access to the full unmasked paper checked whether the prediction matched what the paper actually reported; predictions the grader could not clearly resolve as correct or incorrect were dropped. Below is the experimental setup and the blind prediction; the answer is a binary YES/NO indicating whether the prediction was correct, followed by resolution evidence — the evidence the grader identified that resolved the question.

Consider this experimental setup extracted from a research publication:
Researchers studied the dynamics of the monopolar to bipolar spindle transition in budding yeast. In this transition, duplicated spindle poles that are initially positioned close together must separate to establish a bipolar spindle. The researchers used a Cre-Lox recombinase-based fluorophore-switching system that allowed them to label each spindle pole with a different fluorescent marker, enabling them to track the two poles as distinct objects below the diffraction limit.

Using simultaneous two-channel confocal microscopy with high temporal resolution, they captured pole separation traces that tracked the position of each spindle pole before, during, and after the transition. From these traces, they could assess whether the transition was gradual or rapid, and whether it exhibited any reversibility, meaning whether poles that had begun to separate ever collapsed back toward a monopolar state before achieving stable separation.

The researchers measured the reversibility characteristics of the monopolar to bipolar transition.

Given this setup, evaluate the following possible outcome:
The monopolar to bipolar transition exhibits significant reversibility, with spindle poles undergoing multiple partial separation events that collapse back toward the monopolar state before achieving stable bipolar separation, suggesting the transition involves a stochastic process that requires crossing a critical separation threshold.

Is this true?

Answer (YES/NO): NO